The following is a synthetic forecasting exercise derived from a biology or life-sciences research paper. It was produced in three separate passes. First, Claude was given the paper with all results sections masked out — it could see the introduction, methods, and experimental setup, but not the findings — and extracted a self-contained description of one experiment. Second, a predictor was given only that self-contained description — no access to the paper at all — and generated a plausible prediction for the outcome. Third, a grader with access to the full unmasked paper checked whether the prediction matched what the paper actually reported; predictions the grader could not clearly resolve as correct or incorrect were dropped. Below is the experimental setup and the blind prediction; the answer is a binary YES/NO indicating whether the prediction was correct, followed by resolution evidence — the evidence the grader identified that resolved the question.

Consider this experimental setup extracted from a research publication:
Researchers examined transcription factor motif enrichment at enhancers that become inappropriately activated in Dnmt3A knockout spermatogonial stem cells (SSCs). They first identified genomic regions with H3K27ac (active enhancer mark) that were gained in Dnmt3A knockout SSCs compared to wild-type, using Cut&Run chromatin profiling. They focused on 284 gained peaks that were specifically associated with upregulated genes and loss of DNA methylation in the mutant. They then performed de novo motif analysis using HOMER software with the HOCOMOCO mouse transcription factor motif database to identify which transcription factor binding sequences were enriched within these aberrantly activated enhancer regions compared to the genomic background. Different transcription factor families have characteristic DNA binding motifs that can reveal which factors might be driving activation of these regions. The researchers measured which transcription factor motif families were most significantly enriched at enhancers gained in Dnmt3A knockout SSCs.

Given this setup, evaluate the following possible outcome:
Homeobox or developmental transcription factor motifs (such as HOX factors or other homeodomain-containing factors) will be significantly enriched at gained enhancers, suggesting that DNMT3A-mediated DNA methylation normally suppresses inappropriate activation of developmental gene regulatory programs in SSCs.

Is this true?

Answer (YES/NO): NO